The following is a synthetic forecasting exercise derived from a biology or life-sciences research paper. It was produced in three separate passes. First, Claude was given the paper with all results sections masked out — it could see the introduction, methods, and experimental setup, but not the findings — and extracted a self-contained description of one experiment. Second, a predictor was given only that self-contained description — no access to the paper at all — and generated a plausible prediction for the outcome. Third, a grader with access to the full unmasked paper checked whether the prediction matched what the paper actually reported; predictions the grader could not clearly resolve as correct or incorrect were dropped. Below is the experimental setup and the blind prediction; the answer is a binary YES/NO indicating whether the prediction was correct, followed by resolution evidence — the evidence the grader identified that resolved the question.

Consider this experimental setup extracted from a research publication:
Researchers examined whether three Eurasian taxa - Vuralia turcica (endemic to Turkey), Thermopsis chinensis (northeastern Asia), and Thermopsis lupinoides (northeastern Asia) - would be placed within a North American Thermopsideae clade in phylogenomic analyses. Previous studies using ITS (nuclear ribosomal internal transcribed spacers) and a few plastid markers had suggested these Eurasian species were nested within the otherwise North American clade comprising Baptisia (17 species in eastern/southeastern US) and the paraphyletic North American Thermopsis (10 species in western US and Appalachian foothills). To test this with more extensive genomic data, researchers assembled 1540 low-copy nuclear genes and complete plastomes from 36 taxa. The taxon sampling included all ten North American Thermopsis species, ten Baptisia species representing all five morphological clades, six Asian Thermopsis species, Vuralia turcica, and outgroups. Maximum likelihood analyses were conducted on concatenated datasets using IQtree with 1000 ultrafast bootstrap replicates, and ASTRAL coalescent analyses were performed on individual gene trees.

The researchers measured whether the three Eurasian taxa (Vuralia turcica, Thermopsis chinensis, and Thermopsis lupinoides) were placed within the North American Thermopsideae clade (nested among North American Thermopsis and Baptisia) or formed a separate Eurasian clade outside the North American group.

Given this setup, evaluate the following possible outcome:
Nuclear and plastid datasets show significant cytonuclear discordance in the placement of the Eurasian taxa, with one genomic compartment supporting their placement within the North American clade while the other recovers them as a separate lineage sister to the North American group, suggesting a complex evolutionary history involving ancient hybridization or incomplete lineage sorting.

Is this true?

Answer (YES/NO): NO